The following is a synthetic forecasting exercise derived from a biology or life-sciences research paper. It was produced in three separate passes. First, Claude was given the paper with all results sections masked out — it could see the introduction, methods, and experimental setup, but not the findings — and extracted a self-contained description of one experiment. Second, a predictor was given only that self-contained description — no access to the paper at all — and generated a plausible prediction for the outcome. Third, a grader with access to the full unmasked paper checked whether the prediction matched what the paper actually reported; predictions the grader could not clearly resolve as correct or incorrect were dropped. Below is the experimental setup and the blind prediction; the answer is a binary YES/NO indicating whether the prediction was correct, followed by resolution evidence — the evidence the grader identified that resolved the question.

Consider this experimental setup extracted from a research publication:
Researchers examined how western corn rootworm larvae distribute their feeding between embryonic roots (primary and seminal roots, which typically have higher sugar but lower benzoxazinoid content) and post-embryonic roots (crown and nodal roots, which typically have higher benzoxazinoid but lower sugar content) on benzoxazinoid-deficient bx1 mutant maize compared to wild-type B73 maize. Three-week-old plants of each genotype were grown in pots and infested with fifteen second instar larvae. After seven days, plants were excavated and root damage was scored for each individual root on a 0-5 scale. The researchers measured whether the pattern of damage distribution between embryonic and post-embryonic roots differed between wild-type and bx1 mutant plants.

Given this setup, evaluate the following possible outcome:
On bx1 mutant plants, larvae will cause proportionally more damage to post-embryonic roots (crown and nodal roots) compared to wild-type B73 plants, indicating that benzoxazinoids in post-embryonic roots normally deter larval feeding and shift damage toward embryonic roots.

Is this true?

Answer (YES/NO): NO